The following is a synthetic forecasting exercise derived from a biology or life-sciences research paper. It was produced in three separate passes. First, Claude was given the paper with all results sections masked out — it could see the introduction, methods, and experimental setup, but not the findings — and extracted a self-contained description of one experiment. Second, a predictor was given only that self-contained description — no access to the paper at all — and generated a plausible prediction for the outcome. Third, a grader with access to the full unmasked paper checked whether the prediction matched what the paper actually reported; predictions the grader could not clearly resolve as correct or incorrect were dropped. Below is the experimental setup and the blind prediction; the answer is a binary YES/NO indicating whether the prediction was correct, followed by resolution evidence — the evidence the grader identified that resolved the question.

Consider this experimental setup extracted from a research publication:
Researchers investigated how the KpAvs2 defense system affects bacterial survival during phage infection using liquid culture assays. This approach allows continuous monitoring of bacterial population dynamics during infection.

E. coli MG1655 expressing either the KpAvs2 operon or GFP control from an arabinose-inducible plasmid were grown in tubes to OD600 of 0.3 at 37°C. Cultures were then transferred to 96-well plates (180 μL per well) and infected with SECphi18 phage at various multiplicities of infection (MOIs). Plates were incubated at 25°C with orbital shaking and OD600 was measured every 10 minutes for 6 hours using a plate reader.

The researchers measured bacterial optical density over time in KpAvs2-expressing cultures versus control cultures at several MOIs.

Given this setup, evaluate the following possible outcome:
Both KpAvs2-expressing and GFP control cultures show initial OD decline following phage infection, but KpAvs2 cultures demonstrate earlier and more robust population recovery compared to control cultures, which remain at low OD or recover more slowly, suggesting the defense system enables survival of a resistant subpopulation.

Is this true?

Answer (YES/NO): NO